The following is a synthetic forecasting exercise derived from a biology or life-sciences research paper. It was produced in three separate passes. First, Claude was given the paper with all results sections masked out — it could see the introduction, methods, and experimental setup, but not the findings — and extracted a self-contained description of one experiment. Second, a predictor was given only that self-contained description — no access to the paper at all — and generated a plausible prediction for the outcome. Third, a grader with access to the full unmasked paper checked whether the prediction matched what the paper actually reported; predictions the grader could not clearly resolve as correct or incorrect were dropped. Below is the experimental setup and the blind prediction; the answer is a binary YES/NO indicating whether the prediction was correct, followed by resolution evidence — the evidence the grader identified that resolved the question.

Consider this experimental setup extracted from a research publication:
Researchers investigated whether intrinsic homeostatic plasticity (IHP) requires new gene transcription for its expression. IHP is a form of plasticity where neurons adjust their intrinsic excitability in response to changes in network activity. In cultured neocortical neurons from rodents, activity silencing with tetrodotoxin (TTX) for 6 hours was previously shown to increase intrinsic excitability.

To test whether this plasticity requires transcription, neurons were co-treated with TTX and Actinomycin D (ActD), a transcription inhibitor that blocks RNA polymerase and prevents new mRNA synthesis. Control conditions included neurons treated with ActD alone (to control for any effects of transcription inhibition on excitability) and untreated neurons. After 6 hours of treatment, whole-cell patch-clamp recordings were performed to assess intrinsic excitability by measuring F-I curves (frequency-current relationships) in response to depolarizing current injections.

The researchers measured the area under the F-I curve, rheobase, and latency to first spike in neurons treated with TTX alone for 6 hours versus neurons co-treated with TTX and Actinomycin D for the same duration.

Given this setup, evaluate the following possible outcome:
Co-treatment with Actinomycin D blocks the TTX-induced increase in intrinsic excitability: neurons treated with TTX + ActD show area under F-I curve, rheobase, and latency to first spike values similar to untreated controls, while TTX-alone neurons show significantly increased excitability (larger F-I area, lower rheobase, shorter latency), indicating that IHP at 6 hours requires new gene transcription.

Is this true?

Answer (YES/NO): YES